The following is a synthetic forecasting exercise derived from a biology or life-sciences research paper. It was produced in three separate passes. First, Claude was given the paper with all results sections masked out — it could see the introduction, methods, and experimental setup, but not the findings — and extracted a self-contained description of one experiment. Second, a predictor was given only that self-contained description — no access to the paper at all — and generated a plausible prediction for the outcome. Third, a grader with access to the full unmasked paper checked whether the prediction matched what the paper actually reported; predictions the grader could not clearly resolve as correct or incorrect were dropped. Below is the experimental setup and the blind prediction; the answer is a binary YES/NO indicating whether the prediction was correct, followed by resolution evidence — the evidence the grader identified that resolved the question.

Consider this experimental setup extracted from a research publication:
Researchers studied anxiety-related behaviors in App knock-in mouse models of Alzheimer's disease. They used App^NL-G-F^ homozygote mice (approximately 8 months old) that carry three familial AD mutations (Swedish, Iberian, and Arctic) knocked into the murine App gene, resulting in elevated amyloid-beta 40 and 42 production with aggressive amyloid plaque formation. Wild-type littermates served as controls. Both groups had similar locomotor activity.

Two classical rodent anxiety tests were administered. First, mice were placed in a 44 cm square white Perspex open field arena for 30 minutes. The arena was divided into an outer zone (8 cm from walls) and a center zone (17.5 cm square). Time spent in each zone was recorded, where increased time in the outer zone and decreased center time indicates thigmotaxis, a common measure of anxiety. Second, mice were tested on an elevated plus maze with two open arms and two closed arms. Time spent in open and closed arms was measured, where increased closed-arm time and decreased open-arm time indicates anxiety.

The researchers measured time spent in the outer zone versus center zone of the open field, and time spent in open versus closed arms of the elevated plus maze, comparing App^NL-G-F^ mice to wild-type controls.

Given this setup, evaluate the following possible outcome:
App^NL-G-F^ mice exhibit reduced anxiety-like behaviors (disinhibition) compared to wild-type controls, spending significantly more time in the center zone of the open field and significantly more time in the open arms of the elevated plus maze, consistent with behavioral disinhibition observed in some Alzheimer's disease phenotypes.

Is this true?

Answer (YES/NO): NO